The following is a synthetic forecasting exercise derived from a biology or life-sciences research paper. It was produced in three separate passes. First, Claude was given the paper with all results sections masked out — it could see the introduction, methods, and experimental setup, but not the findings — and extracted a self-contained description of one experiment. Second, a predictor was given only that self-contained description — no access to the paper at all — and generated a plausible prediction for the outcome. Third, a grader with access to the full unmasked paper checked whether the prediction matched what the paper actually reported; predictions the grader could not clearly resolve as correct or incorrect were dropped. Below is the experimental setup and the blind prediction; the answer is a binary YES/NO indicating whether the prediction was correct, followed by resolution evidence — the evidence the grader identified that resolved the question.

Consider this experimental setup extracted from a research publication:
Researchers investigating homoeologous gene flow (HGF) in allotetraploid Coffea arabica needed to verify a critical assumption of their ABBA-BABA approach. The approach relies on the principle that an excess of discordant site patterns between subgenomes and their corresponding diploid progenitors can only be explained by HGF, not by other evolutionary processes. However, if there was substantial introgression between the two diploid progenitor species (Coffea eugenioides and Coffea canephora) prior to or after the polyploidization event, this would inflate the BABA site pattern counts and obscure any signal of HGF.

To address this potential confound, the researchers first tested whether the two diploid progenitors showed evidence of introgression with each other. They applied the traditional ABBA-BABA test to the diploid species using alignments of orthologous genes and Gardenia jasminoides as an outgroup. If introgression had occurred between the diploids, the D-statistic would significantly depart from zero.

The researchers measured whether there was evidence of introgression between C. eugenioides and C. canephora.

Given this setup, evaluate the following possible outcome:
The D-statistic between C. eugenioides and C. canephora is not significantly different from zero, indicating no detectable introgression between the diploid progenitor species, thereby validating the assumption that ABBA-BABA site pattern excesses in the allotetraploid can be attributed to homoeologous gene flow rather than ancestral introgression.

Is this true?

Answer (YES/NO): YES